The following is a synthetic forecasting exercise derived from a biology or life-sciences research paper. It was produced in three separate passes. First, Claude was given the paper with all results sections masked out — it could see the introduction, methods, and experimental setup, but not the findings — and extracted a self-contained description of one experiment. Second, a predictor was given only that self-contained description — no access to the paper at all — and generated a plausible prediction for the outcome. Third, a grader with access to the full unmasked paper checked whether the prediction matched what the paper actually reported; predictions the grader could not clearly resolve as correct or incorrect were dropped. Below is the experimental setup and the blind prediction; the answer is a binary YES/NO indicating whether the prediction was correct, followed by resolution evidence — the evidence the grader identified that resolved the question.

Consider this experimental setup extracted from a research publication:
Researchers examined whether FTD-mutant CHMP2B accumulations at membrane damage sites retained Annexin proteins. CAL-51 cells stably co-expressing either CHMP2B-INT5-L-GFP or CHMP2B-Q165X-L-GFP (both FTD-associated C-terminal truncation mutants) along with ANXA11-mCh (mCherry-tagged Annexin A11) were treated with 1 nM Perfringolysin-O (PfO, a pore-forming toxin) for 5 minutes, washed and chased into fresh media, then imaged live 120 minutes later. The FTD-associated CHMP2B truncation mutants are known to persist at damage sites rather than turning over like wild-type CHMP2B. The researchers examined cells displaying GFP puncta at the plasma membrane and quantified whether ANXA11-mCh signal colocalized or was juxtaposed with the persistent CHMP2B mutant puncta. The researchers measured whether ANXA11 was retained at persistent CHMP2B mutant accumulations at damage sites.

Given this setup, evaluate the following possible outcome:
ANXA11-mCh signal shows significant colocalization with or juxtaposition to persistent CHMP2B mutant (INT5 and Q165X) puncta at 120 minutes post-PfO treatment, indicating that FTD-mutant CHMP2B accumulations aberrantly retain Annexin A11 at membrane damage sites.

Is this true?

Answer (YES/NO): YES